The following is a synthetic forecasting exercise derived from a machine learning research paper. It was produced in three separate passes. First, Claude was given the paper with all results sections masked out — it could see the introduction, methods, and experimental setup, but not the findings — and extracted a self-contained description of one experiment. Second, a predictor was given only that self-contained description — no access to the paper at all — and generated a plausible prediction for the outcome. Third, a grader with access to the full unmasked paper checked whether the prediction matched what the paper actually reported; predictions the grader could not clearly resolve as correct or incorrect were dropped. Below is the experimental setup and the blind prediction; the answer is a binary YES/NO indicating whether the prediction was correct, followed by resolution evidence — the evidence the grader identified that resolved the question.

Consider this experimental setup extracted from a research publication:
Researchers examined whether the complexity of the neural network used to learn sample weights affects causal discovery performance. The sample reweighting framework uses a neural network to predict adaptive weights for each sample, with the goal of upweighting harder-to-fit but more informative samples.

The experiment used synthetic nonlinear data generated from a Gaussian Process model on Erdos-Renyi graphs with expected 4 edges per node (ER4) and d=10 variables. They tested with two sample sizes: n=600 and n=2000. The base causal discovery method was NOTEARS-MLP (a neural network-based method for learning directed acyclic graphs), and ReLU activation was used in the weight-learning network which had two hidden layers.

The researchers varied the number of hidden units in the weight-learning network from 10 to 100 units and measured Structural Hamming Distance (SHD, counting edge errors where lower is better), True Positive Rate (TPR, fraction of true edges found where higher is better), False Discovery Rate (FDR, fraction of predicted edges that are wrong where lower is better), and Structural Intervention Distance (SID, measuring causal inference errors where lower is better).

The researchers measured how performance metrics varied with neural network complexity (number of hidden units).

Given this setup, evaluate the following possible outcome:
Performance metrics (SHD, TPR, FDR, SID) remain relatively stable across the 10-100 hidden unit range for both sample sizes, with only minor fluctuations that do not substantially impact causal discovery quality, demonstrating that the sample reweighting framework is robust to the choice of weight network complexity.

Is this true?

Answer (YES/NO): YES